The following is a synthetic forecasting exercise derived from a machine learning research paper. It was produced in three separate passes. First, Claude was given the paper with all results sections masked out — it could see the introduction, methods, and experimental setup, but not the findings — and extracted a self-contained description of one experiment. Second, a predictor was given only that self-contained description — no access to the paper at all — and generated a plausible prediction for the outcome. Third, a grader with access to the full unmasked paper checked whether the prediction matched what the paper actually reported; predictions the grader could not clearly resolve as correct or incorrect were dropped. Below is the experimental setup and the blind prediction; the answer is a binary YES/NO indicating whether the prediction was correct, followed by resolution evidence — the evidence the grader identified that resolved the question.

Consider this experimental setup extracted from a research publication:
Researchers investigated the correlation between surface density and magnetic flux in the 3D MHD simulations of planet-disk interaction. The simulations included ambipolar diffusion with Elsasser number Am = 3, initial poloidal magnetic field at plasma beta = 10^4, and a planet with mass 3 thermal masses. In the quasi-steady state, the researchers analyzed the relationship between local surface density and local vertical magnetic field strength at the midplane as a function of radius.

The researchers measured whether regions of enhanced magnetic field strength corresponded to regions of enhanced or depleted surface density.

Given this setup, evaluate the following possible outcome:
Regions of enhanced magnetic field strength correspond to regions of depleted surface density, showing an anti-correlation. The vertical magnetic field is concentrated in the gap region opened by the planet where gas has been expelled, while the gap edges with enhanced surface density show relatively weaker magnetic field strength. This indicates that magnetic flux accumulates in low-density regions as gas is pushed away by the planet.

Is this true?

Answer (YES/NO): YES